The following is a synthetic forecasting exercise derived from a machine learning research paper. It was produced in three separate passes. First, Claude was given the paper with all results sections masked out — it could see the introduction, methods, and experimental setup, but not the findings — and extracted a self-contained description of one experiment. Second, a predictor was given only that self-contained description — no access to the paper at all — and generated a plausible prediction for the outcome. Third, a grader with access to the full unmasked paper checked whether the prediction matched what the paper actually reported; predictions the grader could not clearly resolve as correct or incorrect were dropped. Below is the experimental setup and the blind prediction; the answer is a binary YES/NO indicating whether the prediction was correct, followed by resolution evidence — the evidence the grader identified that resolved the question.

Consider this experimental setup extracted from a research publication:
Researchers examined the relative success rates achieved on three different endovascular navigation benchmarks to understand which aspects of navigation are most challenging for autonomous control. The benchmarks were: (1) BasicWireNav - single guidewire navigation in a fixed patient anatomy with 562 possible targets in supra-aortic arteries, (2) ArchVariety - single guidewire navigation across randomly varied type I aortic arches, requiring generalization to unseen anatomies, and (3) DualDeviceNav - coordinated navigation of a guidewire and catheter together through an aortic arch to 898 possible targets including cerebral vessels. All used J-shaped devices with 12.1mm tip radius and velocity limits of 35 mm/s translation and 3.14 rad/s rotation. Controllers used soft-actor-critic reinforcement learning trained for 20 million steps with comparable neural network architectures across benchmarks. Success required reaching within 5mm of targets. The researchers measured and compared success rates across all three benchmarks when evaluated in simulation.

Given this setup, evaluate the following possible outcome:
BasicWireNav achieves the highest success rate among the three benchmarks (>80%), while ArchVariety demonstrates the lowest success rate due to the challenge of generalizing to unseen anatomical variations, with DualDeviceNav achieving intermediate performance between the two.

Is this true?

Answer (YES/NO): NO